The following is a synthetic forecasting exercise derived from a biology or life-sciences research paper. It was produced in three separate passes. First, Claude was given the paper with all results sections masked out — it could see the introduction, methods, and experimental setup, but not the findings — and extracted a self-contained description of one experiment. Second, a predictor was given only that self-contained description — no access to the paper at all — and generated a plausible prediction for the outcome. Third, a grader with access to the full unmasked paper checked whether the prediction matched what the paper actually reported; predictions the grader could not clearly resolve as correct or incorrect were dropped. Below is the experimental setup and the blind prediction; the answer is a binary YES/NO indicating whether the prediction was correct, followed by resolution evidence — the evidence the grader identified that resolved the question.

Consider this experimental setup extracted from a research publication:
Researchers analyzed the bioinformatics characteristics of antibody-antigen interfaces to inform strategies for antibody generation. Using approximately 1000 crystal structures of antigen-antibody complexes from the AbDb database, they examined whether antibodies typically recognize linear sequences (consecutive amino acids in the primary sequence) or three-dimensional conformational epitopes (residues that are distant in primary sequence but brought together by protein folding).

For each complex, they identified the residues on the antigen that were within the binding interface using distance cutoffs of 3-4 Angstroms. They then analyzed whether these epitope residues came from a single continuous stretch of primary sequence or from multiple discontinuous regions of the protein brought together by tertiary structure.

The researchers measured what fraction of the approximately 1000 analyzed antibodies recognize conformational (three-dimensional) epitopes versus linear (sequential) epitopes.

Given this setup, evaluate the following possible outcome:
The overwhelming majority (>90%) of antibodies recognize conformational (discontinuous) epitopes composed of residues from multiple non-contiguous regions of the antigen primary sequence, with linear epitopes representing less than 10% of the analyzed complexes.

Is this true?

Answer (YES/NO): NO